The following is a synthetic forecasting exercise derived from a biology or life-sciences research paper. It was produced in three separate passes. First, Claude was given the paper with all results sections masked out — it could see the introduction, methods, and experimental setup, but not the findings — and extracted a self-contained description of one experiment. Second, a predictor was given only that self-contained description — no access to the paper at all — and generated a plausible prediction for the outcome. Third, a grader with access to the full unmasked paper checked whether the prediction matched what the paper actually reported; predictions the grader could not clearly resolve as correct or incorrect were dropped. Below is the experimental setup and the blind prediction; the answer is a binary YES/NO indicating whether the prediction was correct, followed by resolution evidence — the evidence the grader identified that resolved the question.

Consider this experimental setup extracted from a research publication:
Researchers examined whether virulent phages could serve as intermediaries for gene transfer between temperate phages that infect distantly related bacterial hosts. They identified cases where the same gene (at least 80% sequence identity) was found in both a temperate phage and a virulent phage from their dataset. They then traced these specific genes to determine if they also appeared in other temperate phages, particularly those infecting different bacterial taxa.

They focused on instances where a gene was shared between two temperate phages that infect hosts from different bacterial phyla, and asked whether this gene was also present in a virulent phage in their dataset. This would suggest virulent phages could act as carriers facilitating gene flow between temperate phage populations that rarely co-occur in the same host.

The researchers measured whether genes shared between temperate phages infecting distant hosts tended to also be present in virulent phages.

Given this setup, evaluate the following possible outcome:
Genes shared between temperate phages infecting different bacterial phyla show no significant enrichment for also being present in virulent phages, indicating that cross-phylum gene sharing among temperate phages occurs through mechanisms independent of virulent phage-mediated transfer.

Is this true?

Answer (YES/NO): NO